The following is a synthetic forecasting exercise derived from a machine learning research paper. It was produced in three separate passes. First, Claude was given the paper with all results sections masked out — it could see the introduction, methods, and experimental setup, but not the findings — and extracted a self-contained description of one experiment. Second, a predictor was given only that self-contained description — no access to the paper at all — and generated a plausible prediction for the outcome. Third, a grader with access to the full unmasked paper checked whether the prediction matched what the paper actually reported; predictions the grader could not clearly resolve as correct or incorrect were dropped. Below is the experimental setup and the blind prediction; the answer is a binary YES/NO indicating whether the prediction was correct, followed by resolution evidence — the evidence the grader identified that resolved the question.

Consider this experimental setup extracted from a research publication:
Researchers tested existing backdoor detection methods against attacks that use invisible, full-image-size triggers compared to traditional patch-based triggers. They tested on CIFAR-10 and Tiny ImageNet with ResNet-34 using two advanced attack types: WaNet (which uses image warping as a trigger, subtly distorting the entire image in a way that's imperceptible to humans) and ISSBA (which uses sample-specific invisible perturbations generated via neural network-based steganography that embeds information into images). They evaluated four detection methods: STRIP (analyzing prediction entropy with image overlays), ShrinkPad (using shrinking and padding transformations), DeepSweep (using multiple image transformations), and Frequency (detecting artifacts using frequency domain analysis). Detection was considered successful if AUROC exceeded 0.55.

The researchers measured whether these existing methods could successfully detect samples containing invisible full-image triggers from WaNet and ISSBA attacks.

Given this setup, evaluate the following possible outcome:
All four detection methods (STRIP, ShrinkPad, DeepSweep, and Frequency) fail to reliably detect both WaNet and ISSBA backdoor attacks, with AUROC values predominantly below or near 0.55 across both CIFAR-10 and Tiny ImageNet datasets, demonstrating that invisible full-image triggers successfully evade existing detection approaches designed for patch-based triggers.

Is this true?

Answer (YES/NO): NO